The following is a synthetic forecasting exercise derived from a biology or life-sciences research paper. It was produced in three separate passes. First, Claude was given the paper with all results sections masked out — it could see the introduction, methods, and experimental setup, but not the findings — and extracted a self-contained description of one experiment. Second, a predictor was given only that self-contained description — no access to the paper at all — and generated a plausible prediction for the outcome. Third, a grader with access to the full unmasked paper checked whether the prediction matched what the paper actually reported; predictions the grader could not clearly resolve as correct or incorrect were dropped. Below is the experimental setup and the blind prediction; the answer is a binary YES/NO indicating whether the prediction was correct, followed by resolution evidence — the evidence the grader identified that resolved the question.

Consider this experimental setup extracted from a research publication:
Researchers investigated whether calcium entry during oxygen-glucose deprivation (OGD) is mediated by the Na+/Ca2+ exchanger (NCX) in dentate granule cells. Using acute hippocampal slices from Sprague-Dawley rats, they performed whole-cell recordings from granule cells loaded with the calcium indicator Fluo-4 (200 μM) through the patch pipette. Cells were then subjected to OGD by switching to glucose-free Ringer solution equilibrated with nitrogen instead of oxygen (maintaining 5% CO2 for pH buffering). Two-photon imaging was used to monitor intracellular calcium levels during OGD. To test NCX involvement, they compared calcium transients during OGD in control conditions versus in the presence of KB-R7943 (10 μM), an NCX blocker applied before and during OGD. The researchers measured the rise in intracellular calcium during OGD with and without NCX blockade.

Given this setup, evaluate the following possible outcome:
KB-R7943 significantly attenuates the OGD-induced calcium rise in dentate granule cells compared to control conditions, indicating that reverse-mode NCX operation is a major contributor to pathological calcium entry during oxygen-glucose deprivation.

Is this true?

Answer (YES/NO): NO